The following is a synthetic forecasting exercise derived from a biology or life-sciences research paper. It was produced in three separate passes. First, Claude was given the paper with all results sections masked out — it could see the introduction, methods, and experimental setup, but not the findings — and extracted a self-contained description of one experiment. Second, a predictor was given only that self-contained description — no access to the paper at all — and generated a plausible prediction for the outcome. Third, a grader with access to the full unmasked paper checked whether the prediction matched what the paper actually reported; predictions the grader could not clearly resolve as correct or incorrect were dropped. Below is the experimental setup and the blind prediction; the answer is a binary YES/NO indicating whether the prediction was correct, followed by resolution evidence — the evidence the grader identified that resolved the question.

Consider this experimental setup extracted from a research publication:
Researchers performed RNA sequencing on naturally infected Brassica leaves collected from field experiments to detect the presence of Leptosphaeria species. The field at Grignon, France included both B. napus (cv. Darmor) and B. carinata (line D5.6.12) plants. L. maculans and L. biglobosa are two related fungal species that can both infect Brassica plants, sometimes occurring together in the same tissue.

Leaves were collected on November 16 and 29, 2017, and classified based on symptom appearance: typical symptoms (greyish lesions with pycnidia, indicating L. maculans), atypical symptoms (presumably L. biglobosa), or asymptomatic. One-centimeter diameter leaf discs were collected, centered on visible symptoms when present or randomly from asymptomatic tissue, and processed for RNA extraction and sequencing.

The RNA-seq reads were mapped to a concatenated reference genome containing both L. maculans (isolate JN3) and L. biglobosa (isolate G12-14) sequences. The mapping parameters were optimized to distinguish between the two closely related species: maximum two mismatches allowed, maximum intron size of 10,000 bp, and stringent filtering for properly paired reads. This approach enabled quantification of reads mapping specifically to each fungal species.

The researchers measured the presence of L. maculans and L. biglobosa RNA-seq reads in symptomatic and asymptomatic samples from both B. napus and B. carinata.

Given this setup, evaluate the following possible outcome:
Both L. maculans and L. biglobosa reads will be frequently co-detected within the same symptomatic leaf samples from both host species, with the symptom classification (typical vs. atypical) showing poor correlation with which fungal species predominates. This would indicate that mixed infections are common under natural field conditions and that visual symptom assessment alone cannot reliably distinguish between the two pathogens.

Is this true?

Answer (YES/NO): NO